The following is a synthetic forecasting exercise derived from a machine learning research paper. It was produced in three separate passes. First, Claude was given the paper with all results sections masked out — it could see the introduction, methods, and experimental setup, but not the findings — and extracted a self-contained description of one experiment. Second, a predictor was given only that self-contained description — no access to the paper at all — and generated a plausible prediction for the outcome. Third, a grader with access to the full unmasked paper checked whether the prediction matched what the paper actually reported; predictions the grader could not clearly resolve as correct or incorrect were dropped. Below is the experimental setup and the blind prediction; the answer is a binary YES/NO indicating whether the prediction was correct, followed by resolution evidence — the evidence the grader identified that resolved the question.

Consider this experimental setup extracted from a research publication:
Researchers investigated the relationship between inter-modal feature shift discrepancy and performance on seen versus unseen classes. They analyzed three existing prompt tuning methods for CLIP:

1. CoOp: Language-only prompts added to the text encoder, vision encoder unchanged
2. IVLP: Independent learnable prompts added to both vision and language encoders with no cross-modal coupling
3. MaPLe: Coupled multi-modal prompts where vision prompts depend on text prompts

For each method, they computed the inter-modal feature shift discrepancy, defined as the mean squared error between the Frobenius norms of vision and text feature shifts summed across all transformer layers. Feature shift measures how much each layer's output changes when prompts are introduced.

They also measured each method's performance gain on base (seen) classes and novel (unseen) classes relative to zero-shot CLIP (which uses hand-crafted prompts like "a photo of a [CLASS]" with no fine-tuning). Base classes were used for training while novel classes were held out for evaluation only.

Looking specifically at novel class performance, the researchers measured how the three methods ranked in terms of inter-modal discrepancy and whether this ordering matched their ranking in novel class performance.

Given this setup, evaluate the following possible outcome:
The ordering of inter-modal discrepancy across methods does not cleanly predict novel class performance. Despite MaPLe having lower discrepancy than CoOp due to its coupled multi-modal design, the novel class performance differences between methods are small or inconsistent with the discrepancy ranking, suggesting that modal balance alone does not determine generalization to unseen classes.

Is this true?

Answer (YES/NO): NO